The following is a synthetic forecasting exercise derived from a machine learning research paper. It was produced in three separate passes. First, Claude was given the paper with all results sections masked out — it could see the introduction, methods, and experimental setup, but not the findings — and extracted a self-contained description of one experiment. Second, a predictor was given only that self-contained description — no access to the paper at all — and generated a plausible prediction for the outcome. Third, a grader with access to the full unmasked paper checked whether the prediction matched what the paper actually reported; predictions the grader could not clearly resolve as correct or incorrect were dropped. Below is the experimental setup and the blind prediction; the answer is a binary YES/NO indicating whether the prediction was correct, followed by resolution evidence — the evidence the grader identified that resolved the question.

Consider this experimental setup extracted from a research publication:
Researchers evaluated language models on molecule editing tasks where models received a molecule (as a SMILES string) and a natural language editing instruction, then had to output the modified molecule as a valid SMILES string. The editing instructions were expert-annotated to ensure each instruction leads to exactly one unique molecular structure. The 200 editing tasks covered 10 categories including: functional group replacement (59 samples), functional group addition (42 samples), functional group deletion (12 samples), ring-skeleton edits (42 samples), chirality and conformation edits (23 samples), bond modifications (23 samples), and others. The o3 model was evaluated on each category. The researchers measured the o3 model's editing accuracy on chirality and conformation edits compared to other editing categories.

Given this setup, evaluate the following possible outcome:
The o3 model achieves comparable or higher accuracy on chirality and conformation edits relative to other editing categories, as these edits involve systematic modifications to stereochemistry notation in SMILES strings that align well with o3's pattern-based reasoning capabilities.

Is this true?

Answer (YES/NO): NO